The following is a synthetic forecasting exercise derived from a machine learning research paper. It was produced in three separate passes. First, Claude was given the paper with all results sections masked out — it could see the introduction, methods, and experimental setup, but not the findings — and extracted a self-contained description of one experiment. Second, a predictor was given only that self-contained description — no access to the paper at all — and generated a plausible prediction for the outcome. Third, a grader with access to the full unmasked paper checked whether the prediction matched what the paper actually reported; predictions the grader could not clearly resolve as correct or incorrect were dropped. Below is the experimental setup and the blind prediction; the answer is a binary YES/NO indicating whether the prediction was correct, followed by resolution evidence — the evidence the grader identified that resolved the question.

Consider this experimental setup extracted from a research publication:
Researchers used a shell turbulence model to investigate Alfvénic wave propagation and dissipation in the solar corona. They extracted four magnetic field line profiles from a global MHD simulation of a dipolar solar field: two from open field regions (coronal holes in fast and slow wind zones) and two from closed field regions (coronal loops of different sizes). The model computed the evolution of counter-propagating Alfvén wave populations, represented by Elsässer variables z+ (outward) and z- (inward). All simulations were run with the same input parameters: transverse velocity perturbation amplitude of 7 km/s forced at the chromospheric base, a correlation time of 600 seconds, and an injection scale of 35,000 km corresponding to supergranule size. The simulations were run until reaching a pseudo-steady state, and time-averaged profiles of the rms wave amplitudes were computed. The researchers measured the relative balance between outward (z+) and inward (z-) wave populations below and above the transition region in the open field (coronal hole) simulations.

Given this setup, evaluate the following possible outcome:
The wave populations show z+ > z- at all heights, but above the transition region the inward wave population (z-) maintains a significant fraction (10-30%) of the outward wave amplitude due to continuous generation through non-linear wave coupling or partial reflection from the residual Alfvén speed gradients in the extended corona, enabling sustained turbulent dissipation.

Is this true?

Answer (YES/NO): NO